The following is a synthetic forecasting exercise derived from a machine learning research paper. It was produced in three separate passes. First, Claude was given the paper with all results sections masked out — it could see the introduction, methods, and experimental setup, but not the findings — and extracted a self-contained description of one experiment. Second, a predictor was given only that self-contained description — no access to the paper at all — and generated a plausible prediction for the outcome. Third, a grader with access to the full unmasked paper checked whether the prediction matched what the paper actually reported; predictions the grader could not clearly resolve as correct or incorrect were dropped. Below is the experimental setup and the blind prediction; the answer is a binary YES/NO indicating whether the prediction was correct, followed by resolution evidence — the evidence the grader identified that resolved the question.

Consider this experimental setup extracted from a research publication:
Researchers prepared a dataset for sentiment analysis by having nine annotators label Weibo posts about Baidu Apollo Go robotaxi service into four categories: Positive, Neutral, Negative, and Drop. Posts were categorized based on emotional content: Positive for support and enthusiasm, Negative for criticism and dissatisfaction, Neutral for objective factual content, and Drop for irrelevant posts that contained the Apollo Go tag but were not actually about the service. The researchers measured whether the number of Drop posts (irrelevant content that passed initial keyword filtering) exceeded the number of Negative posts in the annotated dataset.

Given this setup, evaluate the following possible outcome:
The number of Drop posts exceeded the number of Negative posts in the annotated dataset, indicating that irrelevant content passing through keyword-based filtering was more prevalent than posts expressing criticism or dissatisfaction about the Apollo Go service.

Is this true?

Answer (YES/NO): NO